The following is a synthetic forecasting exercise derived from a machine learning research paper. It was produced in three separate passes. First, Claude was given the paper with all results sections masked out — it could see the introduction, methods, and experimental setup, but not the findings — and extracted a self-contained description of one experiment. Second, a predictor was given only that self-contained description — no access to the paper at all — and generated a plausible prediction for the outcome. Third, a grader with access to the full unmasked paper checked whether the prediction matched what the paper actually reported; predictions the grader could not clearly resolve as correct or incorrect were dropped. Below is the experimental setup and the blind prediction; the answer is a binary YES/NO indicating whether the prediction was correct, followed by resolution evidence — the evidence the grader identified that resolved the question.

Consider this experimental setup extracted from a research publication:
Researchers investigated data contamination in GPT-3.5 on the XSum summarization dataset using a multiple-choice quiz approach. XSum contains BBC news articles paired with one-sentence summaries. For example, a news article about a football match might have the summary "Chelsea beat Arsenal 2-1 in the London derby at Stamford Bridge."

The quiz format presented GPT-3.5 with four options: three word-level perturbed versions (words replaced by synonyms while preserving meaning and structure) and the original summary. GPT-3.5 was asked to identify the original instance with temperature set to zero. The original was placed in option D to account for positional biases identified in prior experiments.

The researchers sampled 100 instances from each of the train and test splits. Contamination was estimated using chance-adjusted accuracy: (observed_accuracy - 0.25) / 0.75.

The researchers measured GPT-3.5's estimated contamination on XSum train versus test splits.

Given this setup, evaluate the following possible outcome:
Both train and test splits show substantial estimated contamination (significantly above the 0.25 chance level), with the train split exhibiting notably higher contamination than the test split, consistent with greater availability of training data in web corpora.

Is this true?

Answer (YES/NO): NO